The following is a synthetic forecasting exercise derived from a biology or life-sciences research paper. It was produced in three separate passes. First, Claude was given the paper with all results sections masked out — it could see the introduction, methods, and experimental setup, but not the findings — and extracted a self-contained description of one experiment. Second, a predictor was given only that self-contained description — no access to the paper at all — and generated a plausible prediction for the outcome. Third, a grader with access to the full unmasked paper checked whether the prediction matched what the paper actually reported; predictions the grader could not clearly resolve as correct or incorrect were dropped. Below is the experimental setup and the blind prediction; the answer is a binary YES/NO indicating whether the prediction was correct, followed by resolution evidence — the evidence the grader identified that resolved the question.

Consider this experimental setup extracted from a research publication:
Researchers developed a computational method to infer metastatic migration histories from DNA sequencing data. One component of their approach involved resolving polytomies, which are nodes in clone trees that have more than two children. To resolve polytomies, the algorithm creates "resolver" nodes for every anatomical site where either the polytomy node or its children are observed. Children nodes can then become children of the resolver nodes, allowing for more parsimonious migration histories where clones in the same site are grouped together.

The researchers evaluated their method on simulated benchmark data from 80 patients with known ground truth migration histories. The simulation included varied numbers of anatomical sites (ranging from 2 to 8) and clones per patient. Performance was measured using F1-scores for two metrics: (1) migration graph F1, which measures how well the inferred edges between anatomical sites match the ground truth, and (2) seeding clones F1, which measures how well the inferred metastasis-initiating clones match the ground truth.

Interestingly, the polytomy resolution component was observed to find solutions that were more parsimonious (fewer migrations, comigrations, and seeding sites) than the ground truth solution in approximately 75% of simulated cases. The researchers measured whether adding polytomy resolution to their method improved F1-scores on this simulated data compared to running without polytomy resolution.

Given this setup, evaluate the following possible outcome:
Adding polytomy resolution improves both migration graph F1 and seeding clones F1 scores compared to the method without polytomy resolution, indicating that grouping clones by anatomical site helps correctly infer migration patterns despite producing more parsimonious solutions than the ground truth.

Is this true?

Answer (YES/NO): NO